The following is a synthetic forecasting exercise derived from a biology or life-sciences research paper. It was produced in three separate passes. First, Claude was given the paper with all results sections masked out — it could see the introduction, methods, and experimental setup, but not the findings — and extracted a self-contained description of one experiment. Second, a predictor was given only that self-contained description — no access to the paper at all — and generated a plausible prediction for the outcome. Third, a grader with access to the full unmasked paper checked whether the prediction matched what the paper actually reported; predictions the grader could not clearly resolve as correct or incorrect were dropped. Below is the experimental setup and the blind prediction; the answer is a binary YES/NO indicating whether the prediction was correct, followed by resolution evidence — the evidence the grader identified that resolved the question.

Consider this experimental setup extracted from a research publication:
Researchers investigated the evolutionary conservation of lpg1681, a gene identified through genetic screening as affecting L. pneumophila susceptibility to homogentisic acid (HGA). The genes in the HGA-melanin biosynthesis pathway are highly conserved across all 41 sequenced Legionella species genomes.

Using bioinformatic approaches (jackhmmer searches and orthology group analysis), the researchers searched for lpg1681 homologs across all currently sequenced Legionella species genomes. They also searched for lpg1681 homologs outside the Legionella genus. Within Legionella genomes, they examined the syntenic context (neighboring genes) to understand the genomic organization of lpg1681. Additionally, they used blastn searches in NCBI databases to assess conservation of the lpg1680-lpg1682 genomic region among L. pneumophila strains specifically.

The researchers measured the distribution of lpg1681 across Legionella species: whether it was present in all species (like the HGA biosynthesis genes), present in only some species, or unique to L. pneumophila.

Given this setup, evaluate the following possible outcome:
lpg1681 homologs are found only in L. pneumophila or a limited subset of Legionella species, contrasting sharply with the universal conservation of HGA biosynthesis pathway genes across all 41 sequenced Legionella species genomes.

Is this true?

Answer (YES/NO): YES